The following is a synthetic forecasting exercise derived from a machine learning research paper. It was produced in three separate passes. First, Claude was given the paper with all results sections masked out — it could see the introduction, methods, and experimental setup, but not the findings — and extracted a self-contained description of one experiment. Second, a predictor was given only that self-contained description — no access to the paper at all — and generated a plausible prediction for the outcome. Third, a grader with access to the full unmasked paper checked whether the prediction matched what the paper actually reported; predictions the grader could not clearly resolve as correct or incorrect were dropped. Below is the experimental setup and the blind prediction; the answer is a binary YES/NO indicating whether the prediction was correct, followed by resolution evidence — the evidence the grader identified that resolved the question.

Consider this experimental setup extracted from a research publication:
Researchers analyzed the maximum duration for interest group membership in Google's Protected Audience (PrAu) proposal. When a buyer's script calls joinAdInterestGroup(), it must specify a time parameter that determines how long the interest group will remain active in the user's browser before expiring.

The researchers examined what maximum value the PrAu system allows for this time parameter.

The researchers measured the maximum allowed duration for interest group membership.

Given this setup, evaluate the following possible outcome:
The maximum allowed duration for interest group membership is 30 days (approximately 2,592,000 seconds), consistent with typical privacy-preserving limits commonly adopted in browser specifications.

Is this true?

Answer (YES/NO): YES